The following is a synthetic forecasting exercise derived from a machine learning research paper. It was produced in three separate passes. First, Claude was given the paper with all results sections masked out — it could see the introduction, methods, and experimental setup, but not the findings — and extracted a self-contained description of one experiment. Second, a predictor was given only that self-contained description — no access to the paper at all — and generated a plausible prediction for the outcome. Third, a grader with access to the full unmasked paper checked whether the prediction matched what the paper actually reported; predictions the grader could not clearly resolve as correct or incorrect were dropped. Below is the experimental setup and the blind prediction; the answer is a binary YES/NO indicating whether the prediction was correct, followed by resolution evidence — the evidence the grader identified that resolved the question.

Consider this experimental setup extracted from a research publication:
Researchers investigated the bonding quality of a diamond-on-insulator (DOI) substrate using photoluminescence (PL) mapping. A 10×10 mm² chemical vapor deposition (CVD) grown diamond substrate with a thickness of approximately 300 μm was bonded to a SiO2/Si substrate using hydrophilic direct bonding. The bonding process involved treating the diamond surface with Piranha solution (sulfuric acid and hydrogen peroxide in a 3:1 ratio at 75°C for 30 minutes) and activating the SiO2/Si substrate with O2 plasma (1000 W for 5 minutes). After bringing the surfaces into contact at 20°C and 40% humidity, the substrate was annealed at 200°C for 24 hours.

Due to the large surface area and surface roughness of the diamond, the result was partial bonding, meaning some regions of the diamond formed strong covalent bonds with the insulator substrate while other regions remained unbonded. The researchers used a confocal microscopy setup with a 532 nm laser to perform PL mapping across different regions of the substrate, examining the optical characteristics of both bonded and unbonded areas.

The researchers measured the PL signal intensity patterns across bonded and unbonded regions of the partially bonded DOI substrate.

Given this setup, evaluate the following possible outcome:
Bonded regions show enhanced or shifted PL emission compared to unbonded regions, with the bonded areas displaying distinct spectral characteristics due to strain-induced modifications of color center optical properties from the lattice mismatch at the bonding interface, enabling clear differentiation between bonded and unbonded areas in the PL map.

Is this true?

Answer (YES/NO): NO